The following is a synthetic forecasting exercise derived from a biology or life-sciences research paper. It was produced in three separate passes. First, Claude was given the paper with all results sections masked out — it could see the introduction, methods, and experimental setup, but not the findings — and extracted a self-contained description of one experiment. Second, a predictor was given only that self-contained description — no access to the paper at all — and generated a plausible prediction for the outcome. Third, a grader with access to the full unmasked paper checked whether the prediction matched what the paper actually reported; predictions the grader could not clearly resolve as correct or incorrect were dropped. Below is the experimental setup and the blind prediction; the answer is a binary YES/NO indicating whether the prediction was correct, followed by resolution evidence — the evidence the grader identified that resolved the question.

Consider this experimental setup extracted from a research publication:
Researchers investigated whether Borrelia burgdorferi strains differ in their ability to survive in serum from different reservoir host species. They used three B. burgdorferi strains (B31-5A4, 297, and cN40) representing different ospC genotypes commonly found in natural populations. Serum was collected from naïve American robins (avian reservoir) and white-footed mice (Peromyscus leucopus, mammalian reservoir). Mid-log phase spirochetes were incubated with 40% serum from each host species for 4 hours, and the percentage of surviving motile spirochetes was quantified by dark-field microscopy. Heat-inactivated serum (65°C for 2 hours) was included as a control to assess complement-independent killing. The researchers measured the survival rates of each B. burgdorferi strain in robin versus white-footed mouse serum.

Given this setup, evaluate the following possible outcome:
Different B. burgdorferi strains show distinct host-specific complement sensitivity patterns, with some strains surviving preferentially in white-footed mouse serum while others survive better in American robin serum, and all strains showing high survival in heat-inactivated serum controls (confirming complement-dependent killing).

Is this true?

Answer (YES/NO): NO